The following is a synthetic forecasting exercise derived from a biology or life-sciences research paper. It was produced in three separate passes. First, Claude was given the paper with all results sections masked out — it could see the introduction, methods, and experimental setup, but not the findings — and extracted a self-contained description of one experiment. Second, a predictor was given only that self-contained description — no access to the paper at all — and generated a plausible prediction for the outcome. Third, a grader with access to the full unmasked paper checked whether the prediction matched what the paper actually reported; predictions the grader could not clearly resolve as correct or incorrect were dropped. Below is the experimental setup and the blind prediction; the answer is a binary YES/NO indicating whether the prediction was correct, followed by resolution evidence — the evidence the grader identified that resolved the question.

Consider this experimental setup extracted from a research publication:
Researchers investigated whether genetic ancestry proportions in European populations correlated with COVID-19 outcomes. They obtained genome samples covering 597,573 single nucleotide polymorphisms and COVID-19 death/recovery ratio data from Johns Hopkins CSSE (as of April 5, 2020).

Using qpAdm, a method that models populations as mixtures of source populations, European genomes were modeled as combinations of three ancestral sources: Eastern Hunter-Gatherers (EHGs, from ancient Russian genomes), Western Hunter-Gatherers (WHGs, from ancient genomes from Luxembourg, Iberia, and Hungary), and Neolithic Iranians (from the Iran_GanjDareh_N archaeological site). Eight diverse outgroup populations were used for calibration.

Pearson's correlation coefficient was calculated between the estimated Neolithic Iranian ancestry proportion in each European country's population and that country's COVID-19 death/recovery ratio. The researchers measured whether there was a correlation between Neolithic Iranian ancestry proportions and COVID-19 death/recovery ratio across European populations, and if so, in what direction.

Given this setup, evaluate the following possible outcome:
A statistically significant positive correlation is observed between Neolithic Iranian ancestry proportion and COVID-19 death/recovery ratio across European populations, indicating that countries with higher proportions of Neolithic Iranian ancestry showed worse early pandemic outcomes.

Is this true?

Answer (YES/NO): NO